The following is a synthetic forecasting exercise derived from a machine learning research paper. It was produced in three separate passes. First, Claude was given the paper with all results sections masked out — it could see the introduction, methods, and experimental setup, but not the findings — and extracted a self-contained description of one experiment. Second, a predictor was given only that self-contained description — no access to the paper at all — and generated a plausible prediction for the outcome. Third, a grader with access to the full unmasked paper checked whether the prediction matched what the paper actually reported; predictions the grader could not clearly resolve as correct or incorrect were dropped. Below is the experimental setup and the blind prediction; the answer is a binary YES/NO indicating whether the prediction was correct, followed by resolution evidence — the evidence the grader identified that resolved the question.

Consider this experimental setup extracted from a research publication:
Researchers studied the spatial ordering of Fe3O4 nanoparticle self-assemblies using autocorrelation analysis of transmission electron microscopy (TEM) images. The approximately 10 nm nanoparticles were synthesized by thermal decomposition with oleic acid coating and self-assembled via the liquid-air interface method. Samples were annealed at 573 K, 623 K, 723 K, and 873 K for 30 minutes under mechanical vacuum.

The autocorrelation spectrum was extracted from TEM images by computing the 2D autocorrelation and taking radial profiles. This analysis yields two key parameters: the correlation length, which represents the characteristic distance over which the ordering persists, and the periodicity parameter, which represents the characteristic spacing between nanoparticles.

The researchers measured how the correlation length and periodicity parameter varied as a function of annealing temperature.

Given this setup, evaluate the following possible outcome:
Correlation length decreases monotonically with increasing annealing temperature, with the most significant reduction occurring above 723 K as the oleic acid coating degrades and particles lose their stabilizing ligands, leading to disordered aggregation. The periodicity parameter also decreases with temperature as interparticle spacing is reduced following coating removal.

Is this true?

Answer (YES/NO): NO